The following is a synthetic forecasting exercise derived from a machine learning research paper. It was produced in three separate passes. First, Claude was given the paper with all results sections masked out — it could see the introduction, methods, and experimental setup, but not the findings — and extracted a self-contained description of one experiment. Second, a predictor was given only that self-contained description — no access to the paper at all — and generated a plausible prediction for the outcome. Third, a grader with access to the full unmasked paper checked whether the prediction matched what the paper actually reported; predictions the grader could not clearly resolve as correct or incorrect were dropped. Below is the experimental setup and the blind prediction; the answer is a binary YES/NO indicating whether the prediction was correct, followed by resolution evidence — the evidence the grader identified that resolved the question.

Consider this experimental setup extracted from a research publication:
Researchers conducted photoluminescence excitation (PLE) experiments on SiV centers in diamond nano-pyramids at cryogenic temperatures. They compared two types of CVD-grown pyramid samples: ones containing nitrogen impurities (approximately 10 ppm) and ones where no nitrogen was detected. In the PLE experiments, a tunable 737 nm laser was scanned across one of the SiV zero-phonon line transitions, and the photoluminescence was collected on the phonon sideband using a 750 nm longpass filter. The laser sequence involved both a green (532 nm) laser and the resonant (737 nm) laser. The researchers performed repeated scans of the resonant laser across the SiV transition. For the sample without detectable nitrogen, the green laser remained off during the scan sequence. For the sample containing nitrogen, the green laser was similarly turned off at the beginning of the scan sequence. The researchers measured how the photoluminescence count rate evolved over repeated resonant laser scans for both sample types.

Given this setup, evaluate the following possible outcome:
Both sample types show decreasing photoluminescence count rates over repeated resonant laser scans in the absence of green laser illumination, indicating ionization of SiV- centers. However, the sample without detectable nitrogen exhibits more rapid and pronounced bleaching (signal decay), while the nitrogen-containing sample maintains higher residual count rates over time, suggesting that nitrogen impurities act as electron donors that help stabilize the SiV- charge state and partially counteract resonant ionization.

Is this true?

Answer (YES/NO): NO